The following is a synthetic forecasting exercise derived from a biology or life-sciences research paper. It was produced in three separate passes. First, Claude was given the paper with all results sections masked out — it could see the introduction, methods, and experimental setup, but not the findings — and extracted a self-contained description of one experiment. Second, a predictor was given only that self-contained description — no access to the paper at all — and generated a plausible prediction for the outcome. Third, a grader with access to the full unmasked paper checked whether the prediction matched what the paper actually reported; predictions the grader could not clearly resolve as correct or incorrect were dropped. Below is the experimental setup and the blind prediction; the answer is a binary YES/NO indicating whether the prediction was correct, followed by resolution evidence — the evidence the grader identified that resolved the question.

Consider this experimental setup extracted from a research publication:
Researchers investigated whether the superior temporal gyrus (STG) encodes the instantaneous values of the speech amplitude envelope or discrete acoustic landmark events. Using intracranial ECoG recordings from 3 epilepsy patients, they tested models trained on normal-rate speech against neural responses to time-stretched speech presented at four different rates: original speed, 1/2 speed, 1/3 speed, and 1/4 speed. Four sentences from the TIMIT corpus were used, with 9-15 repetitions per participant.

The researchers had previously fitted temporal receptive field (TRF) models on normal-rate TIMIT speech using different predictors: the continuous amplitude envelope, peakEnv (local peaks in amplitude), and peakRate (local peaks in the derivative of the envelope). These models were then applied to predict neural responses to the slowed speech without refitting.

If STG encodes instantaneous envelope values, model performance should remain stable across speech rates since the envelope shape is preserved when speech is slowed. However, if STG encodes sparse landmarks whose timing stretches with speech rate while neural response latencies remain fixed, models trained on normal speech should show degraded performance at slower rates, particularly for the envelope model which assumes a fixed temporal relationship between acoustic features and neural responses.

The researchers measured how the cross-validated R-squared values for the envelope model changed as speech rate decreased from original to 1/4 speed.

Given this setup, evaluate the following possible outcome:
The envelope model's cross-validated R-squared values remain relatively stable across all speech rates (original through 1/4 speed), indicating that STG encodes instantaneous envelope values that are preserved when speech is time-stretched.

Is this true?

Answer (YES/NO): NO